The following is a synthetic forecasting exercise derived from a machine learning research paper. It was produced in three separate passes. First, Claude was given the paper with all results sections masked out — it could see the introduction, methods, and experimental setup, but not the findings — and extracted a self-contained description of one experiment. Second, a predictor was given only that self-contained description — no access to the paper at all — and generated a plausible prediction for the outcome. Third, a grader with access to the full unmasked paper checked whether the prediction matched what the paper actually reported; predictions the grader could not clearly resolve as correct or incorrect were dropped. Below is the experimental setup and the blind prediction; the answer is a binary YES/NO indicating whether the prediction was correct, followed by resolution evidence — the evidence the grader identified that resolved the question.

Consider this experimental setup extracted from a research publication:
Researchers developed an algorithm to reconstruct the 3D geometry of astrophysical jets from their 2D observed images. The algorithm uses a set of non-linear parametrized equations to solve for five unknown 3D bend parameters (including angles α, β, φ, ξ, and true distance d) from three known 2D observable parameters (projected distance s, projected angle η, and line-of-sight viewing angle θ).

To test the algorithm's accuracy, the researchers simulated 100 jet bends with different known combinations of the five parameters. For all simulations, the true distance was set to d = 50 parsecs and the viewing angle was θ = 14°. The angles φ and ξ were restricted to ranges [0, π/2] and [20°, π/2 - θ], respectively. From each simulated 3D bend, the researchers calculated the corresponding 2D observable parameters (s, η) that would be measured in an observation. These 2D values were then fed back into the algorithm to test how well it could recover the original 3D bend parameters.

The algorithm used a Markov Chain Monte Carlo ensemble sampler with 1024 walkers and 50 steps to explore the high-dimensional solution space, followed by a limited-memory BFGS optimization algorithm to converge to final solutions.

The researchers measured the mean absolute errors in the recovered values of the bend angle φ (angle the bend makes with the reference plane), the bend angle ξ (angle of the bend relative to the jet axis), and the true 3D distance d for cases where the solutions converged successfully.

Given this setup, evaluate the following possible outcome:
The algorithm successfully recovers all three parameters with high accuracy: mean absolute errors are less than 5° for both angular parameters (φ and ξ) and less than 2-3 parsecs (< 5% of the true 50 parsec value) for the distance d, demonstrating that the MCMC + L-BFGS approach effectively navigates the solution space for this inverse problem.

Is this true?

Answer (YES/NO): NO